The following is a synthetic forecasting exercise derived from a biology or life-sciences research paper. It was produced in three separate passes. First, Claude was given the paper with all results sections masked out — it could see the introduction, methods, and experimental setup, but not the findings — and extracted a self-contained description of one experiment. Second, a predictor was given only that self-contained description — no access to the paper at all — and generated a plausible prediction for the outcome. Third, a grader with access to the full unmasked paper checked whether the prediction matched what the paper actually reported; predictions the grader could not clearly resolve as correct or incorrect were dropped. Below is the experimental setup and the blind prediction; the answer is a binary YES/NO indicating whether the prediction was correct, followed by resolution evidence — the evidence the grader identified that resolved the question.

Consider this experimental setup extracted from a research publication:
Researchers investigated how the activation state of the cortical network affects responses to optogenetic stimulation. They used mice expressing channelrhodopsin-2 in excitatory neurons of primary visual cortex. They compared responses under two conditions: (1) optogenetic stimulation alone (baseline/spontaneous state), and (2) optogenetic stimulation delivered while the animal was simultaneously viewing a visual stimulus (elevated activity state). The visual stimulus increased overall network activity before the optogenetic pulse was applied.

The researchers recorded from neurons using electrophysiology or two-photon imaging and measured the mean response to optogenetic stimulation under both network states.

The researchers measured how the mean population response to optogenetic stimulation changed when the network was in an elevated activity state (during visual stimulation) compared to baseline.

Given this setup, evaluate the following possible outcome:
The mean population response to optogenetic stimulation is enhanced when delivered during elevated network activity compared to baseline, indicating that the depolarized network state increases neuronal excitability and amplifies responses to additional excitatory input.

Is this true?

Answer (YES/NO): NO